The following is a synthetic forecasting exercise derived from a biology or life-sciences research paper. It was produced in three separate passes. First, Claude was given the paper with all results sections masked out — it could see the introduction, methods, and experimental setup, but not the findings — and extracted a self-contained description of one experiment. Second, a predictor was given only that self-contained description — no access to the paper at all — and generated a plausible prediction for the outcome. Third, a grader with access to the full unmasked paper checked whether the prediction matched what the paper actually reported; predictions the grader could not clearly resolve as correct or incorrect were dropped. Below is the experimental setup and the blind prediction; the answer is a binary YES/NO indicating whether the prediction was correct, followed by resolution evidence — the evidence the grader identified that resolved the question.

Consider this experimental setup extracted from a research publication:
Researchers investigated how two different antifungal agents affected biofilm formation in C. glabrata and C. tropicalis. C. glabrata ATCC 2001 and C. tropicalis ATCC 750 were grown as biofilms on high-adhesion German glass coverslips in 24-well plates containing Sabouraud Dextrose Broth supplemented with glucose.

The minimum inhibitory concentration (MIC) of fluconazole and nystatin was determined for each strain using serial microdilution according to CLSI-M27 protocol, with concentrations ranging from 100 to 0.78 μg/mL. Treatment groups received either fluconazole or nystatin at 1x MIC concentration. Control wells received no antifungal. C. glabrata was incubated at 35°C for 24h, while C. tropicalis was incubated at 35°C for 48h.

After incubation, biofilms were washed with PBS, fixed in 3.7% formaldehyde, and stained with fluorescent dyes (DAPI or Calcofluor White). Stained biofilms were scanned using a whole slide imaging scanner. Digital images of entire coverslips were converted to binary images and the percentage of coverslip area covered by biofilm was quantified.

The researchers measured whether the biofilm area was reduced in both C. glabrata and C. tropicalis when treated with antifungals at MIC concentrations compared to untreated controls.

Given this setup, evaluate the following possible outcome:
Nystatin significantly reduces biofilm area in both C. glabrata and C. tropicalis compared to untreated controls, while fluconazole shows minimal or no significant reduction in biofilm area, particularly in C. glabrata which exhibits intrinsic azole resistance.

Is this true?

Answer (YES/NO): NO